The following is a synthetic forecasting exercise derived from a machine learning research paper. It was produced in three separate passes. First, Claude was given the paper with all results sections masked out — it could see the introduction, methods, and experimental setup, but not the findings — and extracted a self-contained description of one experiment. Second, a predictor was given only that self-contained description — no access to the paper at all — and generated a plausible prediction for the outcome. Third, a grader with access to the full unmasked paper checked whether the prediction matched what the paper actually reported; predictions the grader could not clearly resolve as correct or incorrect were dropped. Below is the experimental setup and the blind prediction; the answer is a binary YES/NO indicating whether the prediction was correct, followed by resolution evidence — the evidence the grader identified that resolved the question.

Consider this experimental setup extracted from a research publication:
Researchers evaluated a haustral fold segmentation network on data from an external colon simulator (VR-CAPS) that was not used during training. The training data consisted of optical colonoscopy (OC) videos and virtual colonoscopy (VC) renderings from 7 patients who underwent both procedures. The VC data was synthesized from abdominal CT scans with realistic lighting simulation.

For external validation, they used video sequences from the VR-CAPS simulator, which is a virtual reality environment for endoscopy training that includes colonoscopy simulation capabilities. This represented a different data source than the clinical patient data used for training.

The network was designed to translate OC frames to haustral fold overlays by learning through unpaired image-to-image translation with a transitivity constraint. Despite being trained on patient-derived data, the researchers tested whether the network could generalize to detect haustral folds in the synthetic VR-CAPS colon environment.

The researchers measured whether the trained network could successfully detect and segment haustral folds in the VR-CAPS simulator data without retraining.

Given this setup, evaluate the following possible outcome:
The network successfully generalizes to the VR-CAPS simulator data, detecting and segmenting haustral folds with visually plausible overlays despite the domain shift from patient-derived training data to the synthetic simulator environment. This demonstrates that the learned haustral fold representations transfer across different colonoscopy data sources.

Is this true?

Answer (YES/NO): YES